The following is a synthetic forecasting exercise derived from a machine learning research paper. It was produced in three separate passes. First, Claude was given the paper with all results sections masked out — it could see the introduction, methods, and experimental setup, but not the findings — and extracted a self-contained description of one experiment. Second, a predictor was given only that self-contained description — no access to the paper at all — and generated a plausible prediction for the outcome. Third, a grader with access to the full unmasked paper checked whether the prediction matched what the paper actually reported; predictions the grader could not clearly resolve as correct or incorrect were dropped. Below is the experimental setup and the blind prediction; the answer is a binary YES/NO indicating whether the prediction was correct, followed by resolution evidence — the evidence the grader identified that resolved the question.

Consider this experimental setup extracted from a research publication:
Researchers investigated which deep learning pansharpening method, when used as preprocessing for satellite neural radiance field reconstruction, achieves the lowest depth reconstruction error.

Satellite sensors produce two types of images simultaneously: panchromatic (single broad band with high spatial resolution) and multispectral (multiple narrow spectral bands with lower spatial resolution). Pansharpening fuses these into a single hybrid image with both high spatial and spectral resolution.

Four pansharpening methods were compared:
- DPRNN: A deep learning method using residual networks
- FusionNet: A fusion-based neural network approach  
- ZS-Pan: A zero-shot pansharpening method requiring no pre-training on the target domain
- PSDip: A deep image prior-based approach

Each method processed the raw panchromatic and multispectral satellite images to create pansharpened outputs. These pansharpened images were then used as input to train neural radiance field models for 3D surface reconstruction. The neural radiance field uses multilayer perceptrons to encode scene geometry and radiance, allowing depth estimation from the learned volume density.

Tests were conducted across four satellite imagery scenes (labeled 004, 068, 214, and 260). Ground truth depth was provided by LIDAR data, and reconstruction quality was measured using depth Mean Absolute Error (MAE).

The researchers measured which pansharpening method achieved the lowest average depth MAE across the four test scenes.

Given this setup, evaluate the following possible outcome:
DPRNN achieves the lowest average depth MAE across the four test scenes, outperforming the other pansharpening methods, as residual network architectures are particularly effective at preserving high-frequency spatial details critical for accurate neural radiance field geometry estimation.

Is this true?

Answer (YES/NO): YES